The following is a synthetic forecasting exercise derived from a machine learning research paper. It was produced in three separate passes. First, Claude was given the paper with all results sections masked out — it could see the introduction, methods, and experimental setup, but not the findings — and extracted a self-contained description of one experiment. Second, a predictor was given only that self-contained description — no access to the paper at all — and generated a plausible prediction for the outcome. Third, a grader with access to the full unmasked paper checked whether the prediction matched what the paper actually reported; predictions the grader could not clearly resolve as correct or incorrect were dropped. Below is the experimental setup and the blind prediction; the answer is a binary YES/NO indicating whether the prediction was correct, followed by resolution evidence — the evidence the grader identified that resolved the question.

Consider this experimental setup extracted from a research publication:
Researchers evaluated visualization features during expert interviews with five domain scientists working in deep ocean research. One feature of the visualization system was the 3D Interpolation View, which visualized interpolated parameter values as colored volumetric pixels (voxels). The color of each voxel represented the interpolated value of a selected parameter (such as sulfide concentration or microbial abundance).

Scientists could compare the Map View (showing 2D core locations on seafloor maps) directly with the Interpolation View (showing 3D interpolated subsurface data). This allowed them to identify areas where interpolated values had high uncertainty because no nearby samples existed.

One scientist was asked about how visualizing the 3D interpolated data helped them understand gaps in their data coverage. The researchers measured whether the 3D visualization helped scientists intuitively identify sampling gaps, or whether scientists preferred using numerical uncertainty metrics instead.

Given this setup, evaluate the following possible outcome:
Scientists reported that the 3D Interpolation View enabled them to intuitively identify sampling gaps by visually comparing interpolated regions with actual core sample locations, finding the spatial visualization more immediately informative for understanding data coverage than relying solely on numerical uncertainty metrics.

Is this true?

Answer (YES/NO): NO